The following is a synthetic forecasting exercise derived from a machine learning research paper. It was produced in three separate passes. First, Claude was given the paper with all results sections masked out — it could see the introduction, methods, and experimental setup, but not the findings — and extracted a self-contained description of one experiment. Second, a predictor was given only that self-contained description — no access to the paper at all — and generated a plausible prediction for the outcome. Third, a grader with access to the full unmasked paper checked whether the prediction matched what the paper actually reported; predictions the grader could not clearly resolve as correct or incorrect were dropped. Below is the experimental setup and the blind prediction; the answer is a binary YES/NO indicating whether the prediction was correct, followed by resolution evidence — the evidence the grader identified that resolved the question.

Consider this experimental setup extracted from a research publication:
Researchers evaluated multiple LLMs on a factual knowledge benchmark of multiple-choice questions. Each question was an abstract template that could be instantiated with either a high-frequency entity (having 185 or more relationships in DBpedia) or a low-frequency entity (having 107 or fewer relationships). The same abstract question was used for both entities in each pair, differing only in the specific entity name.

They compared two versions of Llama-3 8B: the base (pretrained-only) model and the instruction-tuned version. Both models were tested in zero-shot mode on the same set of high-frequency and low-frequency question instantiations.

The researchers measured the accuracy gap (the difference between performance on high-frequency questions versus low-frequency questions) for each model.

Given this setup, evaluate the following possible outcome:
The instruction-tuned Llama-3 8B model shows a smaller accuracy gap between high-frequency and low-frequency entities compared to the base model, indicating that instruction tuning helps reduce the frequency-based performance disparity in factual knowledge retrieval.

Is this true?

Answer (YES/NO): YES